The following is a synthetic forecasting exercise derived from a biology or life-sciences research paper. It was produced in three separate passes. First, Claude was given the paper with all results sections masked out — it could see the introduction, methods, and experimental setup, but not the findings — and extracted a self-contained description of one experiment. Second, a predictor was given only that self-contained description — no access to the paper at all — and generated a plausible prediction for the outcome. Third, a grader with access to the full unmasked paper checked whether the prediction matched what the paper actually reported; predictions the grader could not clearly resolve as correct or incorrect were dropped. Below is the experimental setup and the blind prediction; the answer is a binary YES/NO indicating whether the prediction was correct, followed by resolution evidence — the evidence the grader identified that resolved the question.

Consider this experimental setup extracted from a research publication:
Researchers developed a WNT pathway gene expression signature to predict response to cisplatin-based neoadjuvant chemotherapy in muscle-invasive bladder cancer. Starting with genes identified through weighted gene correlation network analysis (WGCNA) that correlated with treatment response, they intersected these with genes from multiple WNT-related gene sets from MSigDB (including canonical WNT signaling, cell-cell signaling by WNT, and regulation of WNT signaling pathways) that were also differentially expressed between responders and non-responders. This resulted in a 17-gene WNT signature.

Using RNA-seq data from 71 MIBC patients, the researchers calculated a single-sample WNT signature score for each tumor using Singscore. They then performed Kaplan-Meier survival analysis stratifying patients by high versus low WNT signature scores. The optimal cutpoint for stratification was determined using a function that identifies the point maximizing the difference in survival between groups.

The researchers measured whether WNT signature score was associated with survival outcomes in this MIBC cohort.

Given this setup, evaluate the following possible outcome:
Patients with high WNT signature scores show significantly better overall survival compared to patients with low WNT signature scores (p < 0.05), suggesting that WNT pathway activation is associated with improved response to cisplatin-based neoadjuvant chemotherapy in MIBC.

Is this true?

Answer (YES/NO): NO